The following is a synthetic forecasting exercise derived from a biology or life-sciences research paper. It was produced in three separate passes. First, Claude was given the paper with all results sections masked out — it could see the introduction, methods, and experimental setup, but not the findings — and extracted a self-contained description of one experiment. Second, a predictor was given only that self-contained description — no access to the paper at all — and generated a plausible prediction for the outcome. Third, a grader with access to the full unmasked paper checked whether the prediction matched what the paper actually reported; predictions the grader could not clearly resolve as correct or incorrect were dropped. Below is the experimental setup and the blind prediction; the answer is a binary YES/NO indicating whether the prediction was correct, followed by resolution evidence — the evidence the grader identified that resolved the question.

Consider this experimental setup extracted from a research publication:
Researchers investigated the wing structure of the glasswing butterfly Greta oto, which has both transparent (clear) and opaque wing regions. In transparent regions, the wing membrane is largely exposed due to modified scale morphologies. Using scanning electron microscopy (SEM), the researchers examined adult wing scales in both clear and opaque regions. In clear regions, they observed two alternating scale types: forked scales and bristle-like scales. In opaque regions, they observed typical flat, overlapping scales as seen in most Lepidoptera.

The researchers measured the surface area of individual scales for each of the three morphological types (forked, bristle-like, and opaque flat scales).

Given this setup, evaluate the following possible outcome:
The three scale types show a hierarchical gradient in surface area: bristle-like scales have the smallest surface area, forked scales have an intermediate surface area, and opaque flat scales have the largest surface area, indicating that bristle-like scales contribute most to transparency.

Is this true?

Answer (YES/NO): NO